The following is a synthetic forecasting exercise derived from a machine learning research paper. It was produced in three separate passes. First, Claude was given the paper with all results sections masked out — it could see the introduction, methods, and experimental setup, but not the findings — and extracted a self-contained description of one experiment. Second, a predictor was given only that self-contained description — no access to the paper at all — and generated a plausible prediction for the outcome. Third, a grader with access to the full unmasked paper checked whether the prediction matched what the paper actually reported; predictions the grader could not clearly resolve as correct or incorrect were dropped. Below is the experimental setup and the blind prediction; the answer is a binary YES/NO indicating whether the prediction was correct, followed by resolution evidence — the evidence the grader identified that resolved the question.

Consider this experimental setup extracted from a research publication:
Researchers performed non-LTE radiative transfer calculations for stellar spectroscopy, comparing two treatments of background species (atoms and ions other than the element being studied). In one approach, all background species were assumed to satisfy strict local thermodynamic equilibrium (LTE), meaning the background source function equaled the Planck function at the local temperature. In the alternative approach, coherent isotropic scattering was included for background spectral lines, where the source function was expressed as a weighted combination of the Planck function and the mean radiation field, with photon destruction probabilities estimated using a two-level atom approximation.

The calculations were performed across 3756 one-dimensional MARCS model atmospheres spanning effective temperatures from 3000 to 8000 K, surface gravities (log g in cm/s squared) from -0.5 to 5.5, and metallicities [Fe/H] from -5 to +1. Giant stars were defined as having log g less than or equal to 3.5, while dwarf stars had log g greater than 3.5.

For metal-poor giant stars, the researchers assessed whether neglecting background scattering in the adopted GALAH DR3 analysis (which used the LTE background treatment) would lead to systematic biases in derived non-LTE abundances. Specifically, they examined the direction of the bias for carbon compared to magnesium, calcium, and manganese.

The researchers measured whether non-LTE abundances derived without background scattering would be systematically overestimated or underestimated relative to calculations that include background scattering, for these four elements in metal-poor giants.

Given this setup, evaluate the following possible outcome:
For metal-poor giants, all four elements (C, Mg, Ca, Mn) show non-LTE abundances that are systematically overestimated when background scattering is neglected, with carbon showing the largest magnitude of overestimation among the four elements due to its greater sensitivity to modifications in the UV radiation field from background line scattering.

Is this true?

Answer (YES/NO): NO